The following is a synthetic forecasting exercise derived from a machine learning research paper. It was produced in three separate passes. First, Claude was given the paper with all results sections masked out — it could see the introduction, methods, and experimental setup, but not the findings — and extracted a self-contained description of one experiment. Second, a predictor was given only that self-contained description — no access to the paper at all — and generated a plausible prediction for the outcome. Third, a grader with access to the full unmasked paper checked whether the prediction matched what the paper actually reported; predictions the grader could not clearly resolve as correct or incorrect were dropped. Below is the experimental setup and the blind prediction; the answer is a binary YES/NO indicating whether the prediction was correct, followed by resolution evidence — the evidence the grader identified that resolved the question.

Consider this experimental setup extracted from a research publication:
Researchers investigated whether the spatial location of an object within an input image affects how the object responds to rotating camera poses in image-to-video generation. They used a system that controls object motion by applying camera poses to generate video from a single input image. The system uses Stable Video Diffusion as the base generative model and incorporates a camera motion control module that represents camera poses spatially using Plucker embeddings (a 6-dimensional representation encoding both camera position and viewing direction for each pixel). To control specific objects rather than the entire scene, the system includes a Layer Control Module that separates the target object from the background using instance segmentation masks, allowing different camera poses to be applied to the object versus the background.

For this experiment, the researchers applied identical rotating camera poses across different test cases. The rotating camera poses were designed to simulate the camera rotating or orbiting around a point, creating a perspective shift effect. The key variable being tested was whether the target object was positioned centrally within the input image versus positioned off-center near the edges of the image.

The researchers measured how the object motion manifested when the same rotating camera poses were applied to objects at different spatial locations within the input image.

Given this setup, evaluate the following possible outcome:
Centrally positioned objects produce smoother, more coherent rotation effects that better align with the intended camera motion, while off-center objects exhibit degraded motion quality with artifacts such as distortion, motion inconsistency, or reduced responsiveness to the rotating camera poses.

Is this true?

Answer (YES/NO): NO